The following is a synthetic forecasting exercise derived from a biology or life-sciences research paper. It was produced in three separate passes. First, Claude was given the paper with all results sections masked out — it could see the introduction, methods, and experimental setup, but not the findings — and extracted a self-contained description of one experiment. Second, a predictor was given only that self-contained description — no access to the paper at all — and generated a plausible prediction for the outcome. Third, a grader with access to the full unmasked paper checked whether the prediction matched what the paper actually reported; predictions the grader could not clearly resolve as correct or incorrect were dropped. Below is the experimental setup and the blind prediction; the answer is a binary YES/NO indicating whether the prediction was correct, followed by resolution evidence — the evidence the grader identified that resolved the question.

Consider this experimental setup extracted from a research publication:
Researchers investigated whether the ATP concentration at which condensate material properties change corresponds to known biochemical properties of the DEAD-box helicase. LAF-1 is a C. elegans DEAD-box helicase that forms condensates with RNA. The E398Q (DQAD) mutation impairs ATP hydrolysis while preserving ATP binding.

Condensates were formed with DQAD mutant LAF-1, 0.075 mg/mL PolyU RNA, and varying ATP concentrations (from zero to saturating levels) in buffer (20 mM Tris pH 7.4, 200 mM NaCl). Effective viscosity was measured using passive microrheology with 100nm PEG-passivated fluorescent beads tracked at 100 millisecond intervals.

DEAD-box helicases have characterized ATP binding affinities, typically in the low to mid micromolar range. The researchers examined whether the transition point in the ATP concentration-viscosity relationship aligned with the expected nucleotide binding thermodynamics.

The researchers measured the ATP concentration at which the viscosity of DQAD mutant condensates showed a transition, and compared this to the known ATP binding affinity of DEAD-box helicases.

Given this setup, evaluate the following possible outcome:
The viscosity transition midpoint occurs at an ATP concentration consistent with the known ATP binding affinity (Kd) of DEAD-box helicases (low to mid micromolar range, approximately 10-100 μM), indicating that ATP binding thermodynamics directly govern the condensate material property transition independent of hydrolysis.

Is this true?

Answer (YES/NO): NO